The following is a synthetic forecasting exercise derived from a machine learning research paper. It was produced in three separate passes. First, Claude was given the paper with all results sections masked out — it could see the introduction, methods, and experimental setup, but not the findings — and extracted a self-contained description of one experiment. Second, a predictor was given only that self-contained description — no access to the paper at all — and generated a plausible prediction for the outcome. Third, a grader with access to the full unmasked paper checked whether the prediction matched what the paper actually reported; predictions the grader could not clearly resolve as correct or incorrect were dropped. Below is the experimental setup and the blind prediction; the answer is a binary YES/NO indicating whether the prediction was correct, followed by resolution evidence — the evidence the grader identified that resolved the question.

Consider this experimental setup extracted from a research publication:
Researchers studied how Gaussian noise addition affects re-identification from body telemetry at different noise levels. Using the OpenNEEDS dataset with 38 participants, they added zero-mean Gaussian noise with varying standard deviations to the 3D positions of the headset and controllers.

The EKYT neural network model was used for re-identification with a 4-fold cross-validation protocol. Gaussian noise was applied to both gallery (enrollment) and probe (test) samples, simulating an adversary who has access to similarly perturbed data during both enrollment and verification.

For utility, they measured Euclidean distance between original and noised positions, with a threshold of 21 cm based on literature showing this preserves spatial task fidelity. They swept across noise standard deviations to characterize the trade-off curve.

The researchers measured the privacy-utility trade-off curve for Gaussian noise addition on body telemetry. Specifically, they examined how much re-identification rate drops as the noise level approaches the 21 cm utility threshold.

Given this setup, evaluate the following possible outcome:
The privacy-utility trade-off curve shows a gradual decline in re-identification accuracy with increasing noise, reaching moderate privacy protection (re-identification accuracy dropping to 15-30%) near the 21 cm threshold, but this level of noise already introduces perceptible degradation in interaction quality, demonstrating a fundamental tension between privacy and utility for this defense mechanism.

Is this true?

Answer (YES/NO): NO